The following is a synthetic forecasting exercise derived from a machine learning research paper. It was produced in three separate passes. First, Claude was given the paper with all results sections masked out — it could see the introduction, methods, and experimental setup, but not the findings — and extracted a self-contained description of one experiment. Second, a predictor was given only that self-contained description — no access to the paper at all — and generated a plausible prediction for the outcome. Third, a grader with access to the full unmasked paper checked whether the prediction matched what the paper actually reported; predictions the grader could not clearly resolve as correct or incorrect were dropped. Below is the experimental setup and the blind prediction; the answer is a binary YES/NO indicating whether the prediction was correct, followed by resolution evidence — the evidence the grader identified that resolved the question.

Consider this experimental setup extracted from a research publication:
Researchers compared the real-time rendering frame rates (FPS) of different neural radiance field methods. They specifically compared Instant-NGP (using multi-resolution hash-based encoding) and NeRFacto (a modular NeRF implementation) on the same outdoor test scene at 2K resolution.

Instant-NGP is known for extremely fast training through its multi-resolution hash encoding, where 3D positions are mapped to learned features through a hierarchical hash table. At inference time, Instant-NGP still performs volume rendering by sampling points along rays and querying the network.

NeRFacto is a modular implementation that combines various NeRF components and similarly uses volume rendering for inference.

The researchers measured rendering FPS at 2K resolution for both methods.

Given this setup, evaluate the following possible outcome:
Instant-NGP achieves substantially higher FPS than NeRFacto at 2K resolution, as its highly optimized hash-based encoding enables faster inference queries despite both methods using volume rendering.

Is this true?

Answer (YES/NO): YES